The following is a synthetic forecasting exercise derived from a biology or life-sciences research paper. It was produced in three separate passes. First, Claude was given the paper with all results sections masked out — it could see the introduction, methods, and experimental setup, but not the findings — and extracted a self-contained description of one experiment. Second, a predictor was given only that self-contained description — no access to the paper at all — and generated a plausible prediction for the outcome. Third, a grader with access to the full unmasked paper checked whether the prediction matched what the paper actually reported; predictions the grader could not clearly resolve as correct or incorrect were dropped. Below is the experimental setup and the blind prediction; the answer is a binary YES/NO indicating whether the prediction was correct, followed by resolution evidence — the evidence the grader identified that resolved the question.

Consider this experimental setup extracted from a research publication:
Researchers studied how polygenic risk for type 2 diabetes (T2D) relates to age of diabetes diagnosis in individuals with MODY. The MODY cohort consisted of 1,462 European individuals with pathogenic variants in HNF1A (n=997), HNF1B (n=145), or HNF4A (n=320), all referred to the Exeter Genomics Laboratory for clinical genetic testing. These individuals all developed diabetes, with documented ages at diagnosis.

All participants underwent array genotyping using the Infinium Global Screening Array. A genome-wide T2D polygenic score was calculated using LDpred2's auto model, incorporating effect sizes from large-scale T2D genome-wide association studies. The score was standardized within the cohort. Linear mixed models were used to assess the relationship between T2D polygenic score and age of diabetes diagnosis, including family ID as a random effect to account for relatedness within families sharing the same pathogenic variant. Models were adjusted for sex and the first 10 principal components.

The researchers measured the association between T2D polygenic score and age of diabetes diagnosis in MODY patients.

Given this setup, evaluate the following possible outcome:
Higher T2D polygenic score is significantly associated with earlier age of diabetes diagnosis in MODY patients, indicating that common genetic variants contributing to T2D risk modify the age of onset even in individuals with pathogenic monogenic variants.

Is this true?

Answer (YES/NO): YES